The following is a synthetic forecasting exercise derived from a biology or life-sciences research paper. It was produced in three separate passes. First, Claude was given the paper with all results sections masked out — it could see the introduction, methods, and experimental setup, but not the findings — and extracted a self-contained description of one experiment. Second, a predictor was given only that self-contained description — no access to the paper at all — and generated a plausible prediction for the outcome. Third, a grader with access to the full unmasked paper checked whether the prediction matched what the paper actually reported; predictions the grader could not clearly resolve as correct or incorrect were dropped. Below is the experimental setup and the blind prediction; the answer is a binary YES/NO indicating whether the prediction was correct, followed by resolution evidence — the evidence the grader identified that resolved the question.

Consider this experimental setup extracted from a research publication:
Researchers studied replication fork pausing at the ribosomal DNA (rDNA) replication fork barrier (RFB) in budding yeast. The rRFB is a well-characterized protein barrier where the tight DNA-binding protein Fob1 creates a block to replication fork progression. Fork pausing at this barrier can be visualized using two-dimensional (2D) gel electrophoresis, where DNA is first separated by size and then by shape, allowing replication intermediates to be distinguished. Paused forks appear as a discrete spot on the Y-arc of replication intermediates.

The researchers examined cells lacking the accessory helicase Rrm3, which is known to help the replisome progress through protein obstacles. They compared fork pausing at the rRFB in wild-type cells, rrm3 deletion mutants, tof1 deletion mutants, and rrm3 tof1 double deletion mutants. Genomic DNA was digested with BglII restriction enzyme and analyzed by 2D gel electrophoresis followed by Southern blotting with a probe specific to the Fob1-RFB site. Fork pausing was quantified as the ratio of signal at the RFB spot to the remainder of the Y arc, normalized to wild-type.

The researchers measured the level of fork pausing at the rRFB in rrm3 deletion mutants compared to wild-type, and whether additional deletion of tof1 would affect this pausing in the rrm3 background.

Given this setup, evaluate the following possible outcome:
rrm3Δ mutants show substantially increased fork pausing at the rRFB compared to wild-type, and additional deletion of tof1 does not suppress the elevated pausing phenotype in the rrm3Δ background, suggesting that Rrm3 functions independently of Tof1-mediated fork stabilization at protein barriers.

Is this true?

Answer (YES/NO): NO